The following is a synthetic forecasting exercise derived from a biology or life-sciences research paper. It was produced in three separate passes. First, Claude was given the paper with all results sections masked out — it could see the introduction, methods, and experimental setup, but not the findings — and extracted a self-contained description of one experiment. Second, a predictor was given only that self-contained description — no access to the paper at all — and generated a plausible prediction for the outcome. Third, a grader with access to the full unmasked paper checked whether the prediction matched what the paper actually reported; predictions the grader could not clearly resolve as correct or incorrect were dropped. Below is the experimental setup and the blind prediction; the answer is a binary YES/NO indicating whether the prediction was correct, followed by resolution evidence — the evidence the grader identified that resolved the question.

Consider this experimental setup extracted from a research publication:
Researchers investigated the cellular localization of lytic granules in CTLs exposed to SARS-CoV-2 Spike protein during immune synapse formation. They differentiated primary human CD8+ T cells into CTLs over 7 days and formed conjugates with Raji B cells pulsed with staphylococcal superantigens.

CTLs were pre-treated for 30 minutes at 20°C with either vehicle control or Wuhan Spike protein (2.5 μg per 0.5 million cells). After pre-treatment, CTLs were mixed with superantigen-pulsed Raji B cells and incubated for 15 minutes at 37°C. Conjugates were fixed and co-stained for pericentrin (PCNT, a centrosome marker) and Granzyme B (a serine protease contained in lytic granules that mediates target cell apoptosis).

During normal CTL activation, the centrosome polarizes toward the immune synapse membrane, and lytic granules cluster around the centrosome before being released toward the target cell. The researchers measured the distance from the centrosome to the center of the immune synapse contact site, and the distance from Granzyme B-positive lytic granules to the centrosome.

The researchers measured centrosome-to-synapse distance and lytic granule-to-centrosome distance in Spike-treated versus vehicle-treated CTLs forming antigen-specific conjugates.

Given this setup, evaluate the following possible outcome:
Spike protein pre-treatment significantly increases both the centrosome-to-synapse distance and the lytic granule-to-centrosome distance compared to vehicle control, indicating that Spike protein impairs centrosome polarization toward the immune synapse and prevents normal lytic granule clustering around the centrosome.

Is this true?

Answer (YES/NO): YES